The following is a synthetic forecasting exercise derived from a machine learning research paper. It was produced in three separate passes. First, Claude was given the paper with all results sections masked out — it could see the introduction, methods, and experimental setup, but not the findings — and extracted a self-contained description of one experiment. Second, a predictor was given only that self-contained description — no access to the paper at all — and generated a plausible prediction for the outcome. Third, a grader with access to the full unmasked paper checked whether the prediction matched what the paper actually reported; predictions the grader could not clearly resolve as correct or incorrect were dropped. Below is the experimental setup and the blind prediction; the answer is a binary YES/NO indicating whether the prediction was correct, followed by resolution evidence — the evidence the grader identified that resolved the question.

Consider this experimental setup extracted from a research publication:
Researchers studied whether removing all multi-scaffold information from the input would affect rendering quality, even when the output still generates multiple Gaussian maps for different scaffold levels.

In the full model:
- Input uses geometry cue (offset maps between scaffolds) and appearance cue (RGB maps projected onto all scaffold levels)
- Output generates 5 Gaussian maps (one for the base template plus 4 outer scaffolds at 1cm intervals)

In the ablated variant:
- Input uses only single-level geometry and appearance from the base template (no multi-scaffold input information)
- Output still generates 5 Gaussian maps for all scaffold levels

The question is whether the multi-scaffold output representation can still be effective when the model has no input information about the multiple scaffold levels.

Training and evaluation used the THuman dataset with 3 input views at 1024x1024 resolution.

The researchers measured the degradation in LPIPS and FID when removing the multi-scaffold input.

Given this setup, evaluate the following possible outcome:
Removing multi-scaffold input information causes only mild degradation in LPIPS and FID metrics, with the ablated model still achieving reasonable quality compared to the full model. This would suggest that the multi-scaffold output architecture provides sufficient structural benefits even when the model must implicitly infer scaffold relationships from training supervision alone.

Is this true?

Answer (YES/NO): NO